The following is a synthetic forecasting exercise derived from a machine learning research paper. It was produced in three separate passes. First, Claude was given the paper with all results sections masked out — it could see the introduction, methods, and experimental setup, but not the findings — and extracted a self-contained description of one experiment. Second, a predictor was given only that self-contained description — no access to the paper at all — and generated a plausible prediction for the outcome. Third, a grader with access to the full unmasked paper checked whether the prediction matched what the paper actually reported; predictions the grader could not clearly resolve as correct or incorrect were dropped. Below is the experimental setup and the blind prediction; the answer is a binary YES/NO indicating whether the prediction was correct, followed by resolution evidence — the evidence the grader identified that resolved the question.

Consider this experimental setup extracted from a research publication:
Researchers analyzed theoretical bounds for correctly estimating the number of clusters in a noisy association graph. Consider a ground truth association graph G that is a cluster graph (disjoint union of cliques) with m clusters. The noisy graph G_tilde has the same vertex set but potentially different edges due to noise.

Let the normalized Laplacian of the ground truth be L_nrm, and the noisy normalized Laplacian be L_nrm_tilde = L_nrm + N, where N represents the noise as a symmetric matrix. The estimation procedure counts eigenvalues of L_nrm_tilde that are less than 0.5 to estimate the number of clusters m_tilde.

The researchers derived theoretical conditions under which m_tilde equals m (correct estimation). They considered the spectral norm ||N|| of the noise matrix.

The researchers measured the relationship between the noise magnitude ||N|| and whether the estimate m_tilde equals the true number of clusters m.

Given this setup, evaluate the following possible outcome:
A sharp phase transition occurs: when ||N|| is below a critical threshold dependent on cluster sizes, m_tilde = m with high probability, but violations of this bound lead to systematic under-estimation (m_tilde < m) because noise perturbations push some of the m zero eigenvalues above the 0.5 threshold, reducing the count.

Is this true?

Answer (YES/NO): NO